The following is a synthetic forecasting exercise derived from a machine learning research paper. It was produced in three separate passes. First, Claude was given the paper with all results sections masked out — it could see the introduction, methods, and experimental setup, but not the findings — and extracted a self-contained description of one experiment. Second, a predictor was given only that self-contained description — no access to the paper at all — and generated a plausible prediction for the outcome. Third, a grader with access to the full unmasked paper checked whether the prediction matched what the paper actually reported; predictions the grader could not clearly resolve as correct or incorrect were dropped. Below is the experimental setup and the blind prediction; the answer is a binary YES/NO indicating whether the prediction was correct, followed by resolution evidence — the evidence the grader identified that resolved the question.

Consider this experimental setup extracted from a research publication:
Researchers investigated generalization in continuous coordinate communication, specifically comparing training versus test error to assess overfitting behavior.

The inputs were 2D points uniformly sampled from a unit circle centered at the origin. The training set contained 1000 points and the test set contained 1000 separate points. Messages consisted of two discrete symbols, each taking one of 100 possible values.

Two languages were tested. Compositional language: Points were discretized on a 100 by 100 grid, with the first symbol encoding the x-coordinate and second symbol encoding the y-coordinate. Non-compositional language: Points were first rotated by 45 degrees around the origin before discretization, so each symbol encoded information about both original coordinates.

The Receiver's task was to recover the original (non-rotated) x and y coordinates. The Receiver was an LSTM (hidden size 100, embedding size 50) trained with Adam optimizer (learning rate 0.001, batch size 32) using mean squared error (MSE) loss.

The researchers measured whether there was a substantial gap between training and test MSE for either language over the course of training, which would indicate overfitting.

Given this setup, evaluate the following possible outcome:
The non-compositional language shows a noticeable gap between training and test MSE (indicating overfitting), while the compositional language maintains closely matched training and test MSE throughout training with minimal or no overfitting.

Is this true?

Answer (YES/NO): NO